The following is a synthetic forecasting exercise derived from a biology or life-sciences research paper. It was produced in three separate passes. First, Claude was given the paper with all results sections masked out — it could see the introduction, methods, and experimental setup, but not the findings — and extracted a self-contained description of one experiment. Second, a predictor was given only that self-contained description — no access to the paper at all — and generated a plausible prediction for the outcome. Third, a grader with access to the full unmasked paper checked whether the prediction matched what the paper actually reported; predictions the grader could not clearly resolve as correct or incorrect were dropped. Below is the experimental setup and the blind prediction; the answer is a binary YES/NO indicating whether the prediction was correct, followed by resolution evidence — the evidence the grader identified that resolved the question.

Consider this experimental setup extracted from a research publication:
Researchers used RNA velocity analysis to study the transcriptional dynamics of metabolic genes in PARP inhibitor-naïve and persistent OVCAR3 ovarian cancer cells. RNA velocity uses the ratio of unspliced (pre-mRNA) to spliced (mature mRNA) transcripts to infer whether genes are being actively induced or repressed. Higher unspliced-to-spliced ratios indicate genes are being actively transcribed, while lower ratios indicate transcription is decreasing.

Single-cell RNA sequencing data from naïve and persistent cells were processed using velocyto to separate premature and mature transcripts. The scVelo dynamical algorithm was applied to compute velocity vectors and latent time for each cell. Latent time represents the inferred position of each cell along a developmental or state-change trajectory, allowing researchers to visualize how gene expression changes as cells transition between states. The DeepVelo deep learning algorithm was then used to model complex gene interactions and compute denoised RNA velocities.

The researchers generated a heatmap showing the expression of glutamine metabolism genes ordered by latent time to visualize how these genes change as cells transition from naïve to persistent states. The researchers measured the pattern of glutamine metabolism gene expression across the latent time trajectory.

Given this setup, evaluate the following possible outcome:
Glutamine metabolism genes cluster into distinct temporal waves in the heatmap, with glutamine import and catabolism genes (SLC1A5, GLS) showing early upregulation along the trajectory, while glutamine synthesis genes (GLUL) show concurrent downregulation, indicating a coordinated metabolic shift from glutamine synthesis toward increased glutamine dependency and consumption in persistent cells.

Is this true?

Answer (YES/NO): NO